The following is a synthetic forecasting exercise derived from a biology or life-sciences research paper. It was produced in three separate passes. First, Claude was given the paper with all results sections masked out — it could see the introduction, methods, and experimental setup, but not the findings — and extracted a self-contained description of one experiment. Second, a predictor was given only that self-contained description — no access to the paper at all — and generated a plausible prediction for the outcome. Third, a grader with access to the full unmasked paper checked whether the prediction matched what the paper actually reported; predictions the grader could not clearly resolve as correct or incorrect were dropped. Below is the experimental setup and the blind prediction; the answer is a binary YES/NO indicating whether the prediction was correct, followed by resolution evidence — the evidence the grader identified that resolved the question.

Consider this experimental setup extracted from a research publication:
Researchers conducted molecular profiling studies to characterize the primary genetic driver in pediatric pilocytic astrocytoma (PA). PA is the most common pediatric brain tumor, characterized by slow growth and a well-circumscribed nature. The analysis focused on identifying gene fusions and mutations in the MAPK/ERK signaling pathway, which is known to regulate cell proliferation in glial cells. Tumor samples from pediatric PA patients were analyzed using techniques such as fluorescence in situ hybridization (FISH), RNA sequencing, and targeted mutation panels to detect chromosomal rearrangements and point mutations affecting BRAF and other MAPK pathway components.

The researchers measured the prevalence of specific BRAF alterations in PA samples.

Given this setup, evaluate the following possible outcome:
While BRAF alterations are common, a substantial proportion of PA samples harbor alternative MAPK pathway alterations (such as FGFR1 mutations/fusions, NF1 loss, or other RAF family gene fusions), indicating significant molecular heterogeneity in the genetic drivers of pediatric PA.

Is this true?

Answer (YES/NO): NO